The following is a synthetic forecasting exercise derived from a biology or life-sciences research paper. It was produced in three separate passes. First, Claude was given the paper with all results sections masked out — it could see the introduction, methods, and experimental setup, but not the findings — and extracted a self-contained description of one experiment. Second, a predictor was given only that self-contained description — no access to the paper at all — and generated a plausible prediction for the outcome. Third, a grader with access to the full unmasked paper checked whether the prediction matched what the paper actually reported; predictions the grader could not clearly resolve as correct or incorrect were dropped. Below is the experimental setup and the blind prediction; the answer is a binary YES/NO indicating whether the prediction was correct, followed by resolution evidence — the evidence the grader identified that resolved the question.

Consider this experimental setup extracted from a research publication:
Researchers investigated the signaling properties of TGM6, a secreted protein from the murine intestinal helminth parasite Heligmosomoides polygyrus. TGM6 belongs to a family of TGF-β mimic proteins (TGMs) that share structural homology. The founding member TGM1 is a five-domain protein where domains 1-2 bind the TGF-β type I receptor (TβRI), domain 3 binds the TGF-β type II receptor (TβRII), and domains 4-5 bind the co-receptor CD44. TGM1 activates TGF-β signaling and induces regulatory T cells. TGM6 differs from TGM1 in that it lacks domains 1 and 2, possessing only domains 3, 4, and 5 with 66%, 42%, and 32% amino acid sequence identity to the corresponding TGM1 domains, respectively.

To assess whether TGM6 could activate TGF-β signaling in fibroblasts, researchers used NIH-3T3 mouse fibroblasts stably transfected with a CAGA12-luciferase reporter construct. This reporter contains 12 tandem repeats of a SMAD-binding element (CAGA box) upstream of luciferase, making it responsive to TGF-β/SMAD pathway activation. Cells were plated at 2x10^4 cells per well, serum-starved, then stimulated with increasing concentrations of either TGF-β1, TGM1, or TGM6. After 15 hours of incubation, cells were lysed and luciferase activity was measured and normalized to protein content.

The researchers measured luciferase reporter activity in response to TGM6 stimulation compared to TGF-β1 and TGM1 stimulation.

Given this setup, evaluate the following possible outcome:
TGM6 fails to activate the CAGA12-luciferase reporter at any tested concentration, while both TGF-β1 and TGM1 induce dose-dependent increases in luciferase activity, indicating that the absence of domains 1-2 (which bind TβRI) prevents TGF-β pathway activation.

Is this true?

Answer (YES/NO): YES